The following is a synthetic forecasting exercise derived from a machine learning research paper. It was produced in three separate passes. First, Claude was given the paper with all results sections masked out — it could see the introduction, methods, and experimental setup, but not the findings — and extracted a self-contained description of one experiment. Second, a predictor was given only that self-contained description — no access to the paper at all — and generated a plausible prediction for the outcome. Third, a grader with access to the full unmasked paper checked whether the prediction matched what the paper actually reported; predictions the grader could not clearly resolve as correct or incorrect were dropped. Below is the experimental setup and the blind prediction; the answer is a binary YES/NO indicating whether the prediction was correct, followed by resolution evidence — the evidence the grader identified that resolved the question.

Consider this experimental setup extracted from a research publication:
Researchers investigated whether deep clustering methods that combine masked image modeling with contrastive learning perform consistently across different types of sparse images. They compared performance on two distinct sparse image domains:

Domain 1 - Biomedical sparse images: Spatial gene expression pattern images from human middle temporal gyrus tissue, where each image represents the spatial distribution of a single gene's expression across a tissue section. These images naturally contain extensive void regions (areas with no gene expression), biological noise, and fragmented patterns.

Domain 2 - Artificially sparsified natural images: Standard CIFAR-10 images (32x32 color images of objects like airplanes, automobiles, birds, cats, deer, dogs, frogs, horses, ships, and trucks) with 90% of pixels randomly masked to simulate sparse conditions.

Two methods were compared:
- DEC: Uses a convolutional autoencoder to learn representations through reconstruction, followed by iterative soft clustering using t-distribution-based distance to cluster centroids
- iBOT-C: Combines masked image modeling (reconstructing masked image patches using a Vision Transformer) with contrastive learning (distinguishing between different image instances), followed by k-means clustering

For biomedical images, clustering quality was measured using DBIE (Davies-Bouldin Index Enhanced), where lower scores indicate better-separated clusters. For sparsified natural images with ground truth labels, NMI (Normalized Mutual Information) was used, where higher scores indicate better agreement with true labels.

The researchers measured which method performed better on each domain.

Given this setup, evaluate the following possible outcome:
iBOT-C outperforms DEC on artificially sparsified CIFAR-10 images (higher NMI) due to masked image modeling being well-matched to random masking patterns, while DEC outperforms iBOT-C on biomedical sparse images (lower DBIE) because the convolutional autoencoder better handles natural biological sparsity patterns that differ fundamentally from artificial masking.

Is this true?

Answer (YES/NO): YES